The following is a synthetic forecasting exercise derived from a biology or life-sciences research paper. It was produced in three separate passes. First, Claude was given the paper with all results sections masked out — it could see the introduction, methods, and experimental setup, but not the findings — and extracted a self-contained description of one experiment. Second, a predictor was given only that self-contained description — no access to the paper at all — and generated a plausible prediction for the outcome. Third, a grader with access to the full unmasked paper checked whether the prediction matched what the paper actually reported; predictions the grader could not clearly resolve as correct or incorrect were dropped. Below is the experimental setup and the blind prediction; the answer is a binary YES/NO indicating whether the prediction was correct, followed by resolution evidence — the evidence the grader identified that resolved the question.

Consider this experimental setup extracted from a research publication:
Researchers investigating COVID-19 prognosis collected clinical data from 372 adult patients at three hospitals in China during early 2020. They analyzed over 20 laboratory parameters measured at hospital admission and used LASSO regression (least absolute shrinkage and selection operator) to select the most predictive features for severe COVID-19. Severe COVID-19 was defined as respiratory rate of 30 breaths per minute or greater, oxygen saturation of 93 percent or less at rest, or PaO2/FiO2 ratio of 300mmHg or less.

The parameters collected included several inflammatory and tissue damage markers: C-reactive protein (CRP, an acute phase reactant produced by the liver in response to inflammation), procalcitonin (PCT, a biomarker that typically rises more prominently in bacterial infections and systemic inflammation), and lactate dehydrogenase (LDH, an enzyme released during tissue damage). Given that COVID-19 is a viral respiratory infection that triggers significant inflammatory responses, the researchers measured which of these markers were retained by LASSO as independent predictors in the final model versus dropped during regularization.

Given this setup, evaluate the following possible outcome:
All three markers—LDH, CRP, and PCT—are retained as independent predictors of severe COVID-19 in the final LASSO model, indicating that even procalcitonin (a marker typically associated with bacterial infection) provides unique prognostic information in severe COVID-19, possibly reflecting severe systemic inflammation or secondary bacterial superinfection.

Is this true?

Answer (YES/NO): NO